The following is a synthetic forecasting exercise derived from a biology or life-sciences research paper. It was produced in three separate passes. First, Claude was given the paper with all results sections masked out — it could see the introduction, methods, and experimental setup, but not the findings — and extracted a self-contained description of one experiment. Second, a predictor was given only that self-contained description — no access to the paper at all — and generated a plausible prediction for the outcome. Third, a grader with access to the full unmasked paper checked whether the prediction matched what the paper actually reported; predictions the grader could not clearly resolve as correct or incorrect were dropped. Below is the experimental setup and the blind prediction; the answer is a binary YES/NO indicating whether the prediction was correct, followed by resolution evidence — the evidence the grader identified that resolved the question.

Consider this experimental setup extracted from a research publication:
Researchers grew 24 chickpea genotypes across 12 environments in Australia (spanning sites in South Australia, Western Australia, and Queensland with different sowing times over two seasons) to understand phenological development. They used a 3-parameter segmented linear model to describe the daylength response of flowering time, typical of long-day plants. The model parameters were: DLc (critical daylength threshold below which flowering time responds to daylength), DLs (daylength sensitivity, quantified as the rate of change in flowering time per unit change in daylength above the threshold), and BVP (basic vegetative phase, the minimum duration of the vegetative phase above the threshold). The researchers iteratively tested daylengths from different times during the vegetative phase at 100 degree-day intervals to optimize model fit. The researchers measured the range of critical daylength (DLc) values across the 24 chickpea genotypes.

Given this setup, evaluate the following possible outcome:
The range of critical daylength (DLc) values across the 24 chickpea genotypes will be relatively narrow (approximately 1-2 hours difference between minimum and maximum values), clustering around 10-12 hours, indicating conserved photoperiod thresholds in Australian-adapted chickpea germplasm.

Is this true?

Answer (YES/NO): YES